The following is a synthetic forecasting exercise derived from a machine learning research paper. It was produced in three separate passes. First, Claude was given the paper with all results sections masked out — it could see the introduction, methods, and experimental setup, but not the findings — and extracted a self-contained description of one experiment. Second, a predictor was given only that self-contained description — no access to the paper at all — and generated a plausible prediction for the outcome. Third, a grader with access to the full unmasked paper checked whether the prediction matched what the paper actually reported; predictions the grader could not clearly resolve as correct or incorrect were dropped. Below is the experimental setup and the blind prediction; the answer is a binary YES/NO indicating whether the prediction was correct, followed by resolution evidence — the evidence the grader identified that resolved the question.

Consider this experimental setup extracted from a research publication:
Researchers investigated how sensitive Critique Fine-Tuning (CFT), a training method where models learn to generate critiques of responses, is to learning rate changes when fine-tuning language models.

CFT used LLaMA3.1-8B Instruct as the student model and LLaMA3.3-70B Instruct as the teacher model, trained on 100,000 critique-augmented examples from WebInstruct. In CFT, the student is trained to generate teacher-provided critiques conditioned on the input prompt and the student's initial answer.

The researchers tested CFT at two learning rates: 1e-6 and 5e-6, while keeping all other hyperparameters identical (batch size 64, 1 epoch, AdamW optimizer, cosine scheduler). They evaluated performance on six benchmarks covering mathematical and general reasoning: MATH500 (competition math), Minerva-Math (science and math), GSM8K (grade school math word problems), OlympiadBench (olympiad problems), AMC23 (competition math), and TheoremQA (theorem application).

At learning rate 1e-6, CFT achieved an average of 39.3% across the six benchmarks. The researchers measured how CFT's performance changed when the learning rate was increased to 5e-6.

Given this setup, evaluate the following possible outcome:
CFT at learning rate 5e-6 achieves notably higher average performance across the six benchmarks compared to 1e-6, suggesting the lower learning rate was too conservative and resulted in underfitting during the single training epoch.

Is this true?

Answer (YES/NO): NO